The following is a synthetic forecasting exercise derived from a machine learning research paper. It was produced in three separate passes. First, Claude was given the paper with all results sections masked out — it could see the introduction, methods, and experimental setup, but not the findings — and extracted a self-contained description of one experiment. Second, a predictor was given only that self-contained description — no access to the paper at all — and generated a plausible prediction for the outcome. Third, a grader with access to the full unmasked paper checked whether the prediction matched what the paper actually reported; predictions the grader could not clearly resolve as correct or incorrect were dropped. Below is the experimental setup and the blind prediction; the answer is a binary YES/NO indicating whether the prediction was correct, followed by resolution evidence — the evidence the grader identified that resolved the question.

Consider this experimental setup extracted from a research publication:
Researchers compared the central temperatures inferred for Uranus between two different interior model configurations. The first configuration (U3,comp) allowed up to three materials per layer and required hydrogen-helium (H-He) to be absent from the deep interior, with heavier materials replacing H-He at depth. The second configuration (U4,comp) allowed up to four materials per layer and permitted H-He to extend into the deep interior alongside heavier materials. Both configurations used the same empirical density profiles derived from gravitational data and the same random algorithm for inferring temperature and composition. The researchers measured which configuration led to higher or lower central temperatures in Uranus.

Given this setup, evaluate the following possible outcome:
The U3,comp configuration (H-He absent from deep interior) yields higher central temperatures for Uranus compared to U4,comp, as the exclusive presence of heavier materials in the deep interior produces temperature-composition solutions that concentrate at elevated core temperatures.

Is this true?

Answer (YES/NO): NO